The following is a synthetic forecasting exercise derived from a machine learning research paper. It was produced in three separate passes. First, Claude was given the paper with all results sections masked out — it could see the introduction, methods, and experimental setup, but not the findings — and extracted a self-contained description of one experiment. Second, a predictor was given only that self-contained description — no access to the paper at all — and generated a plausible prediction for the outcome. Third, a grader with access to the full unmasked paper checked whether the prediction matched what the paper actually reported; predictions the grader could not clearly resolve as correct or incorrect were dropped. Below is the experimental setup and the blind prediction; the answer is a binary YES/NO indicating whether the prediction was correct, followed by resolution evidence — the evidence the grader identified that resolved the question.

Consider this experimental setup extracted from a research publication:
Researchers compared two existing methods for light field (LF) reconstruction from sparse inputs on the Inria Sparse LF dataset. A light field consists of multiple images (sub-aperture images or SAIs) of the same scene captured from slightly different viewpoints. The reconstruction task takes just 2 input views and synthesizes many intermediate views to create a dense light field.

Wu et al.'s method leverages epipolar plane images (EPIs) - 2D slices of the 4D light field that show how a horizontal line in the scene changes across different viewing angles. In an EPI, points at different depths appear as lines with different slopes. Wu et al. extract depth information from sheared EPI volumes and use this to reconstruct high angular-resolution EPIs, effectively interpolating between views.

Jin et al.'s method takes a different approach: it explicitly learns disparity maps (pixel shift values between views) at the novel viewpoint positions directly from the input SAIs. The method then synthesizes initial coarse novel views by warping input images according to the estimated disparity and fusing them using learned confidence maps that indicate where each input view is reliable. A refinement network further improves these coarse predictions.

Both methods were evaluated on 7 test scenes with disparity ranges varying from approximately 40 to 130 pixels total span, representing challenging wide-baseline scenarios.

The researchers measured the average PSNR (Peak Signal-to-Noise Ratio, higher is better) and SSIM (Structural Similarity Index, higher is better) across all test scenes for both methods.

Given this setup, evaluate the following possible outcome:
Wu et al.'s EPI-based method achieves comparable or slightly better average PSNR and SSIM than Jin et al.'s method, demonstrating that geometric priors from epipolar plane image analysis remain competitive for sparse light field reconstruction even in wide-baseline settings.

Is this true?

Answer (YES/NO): NO